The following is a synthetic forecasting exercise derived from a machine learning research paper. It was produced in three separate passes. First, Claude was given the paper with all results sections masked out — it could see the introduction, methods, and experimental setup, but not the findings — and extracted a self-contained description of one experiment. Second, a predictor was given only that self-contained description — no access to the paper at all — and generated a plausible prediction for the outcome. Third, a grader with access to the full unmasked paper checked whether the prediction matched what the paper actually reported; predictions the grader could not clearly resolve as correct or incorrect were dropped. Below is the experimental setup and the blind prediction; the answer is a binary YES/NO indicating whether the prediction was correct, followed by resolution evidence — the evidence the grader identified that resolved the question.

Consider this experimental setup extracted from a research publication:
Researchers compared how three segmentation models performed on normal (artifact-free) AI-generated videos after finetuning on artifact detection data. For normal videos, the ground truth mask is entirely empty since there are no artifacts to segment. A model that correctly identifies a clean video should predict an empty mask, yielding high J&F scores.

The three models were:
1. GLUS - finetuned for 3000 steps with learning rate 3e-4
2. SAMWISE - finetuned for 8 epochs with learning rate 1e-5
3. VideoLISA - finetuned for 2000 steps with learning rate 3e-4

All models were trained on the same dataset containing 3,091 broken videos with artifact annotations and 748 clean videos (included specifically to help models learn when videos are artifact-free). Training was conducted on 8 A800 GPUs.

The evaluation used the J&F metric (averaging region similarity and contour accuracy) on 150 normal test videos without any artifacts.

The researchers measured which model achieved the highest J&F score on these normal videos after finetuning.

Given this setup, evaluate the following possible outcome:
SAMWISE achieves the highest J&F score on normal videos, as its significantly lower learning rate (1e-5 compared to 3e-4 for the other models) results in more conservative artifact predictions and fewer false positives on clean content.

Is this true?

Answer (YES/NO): NO